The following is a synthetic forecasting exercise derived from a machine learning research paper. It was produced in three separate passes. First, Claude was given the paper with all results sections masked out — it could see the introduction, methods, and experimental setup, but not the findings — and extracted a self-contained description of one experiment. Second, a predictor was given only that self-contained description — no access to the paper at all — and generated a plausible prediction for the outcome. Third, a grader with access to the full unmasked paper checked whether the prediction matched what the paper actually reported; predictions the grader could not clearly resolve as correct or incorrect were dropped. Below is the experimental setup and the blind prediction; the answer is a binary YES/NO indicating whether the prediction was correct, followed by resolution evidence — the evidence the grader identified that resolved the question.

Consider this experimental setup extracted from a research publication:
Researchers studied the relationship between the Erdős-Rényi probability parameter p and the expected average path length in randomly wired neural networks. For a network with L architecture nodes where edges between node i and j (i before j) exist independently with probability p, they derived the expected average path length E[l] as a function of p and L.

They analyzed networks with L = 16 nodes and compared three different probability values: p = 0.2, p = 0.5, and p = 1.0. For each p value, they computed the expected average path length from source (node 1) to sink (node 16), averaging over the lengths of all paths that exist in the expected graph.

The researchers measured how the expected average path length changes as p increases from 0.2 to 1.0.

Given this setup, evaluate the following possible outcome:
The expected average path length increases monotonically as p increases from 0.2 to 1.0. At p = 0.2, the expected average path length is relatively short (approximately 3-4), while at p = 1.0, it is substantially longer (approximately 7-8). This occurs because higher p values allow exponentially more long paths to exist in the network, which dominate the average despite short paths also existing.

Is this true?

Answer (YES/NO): NO